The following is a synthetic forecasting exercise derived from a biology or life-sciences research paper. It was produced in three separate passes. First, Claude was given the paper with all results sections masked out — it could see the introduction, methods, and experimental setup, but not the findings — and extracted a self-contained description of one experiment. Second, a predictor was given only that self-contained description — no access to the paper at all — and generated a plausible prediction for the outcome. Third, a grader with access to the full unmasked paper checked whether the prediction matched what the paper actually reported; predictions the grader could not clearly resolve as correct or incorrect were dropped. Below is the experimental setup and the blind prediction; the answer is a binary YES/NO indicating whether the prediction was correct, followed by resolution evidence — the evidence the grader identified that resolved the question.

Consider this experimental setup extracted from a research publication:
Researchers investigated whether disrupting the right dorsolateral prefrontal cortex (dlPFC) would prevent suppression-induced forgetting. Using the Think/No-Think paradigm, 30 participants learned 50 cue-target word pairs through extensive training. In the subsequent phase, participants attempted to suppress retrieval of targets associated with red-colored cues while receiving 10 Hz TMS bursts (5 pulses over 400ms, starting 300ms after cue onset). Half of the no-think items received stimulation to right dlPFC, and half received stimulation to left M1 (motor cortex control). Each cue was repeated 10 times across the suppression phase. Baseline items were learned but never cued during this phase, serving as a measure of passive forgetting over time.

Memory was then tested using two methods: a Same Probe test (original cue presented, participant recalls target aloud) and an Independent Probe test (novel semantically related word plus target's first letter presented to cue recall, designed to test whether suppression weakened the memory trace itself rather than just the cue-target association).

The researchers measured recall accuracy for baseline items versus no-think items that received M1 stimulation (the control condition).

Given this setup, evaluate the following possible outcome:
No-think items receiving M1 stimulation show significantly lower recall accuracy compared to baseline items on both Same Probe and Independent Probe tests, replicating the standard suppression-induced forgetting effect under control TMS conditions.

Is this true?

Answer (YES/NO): YES